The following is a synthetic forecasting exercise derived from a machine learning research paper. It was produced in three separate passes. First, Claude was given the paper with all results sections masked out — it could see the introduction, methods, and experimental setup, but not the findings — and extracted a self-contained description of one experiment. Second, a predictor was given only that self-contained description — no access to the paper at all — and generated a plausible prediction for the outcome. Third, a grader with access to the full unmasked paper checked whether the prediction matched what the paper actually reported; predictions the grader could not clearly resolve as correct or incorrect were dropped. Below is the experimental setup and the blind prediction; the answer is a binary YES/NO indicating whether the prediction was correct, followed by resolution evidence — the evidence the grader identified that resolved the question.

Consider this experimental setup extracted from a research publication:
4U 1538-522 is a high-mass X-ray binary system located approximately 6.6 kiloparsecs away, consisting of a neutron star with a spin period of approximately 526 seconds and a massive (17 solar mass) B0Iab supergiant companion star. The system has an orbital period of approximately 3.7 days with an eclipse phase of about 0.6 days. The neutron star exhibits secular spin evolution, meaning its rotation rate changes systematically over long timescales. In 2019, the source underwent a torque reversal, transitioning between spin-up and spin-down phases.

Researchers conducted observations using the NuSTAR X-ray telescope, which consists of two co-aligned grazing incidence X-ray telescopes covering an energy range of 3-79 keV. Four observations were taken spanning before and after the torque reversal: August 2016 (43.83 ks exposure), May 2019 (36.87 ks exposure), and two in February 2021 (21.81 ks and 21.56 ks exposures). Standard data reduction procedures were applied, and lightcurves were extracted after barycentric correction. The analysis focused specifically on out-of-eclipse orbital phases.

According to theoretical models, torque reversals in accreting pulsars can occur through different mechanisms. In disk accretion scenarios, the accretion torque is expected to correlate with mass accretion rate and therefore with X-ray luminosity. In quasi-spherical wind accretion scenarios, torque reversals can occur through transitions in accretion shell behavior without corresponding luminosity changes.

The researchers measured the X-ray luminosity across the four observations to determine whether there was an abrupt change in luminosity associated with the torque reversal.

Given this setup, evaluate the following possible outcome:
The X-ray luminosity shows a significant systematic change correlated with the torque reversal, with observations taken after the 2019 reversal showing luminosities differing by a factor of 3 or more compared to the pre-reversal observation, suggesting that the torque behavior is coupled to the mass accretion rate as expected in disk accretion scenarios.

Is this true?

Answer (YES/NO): NO